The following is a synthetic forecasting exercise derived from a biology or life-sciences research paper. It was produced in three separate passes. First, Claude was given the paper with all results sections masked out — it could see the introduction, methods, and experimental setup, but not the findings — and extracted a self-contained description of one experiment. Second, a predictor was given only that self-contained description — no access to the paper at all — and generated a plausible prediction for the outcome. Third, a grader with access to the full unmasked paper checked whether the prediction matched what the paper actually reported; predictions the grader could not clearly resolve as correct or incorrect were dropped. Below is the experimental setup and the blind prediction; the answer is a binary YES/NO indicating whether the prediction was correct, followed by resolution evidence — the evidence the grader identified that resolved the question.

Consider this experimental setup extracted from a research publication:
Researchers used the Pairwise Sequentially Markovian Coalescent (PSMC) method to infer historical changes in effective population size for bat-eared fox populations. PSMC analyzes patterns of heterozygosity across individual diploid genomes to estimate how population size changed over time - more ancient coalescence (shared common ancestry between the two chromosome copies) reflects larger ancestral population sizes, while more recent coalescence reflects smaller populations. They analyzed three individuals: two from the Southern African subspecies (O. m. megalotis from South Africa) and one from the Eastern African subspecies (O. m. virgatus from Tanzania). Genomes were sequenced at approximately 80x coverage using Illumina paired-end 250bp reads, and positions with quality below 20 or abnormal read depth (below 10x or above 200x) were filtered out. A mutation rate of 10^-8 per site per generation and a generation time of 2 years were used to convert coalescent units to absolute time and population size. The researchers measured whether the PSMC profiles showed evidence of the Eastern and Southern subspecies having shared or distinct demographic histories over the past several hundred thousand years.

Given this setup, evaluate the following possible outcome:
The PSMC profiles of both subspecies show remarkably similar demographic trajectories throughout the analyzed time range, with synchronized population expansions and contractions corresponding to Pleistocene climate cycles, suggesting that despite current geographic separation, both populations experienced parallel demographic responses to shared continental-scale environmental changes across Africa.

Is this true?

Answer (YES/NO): NO